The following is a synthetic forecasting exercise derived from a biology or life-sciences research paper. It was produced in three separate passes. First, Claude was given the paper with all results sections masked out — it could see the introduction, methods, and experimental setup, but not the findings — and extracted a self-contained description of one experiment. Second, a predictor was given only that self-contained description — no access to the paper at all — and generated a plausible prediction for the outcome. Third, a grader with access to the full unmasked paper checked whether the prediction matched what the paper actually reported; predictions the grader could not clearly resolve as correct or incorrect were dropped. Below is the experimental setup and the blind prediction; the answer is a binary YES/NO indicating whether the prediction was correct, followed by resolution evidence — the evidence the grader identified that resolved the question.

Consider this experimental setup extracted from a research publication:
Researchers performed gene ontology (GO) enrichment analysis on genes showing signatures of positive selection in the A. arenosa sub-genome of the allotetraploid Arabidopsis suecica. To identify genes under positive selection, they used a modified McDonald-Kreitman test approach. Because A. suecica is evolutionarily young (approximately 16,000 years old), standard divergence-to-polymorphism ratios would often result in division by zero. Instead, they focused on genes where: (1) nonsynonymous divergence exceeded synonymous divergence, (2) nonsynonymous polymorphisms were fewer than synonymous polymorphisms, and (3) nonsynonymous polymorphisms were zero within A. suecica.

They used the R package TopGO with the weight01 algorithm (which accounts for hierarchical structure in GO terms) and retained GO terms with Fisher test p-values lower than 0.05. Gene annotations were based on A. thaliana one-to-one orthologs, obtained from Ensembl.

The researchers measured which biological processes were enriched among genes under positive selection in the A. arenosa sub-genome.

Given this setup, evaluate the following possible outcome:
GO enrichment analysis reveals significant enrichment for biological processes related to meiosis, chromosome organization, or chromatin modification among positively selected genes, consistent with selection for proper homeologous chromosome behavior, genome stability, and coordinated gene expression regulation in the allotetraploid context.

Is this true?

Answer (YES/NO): YES